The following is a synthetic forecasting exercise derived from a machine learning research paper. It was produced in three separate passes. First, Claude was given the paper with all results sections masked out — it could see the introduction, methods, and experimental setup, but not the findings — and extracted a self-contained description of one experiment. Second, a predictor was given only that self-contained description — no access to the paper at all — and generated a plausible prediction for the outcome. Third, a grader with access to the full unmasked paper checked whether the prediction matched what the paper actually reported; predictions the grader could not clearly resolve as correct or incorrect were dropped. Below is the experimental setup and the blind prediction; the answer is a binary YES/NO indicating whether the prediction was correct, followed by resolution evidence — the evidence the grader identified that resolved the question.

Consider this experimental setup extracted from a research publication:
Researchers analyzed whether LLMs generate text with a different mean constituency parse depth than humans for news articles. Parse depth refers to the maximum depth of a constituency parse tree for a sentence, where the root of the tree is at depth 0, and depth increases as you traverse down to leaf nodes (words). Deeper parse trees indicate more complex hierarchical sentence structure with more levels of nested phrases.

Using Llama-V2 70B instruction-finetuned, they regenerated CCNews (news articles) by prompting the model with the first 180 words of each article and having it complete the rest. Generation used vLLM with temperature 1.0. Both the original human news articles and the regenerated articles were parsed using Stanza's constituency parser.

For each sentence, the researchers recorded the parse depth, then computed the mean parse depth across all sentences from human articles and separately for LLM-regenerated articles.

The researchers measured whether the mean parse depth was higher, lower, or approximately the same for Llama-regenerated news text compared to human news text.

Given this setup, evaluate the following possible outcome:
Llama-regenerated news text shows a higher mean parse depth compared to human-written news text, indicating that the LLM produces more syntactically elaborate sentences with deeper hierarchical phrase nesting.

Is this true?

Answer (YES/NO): YES